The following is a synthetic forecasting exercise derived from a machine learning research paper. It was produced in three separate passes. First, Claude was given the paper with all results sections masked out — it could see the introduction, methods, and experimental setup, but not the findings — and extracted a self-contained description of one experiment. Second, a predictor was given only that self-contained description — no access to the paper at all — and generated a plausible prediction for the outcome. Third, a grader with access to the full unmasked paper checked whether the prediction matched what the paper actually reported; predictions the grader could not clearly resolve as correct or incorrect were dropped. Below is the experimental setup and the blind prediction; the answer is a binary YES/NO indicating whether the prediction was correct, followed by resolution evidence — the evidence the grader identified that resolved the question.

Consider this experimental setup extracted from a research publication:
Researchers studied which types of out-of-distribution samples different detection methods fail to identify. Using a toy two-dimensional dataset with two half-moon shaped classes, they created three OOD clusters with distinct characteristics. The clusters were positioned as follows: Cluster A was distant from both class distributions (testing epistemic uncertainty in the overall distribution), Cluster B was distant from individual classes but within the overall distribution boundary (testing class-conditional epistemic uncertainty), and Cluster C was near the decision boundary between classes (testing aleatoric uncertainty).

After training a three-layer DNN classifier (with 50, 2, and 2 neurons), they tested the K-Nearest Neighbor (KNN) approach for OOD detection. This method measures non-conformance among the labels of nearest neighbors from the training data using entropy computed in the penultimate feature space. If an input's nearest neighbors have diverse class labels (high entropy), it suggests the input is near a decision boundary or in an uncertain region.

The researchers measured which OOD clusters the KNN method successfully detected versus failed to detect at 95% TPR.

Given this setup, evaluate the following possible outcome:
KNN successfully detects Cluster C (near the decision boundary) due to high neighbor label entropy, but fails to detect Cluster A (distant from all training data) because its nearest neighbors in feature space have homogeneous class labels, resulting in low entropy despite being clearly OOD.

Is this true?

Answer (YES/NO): NO